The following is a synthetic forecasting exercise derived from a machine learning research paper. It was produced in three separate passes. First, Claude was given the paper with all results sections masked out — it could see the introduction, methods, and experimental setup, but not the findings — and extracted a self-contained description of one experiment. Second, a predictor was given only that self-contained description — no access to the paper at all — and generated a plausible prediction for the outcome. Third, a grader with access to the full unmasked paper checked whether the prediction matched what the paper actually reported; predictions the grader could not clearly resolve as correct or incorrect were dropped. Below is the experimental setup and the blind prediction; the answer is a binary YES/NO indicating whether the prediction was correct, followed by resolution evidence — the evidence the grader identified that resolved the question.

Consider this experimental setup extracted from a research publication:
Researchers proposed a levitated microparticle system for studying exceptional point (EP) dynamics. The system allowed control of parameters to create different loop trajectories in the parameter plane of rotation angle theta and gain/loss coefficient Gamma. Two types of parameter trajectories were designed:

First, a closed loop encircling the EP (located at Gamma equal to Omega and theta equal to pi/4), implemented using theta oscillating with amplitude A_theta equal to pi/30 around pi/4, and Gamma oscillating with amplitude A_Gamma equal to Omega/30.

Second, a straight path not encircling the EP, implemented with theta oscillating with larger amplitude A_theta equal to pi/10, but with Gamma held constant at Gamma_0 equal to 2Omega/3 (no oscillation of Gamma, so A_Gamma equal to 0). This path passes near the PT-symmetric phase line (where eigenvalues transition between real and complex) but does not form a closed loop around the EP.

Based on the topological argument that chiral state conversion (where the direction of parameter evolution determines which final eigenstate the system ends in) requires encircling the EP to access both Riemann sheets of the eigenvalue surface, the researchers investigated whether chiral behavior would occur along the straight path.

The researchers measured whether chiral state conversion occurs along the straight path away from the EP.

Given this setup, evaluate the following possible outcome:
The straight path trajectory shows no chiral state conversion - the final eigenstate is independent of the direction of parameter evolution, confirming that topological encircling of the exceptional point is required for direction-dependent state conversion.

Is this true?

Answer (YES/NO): NO